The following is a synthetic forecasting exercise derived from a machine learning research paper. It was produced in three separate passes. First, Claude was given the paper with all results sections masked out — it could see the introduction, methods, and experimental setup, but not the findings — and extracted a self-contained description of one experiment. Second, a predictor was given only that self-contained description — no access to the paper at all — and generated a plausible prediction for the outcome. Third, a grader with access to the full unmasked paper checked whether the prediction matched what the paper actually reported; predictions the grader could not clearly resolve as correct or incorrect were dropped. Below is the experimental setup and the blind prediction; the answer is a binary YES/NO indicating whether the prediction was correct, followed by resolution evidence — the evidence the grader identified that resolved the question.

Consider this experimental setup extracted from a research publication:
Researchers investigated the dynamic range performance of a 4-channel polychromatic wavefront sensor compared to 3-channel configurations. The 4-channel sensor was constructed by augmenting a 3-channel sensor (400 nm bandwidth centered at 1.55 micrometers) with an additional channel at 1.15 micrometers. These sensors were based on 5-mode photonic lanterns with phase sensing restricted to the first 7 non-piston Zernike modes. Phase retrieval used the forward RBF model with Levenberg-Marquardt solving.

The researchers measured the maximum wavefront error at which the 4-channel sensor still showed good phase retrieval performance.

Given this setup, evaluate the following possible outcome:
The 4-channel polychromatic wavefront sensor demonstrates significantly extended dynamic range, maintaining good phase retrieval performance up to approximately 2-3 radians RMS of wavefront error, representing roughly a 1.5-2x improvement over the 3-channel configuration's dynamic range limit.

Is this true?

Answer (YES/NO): NO